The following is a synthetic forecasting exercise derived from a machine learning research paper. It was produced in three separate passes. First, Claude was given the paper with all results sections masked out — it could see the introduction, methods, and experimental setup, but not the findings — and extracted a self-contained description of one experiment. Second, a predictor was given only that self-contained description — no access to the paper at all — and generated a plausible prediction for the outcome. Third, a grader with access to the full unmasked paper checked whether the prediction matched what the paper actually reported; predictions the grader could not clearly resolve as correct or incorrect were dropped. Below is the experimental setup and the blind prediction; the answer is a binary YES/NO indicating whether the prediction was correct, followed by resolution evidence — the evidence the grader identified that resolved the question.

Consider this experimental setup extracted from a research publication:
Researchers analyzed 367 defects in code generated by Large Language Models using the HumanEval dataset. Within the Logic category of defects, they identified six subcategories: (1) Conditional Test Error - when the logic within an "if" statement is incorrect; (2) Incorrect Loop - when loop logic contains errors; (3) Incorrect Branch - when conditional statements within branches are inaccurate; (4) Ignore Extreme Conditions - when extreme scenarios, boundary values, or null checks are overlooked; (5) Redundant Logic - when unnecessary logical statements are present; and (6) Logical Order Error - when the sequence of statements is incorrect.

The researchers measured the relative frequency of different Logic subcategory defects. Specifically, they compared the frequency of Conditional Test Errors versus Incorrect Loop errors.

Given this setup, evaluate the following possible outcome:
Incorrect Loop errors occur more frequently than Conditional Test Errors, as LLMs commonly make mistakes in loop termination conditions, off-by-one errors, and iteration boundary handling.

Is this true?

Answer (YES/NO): NO